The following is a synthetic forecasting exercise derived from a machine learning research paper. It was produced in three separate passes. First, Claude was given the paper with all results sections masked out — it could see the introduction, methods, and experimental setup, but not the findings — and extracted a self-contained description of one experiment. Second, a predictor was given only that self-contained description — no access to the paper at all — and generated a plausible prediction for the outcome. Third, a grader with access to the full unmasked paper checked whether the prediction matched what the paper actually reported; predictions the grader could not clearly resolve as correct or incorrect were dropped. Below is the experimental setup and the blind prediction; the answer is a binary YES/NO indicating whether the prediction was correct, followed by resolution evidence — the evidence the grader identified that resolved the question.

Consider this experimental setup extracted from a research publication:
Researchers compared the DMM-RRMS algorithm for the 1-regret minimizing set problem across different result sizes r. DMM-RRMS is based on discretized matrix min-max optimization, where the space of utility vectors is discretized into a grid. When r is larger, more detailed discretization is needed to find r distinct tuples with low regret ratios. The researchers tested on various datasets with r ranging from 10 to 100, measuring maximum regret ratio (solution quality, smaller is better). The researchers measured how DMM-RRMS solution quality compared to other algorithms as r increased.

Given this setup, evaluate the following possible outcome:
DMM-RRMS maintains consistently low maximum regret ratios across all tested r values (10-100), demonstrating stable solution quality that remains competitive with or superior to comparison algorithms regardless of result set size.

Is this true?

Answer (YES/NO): NO